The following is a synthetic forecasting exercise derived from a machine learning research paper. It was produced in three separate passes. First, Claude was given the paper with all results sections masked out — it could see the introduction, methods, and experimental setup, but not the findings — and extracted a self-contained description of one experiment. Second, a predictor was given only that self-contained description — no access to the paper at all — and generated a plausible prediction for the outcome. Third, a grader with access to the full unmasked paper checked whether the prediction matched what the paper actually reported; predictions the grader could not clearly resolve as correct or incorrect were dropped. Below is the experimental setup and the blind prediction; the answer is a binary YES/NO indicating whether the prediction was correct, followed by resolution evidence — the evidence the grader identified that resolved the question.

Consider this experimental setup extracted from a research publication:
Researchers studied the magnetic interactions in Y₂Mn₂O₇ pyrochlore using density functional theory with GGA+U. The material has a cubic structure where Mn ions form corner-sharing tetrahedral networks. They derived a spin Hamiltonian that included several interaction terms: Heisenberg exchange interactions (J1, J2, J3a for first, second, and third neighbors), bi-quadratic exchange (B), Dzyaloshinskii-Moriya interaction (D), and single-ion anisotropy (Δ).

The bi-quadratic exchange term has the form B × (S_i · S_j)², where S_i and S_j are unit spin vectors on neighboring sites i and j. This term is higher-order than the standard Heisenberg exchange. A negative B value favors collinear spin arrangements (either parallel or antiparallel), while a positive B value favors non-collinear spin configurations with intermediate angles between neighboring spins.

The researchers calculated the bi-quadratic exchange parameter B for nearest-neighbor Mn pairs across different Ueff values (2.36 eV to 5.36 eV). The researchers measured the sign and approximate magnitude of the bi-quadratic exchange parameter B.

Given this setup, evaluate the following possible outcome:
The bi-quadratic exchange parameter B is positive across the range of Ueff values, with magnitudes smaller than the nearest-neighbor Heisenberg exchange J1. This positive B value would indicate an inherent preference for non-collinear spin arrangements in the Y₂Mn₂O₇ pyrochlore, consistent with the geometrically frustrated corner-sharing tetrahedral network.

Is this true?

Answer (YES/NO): NO